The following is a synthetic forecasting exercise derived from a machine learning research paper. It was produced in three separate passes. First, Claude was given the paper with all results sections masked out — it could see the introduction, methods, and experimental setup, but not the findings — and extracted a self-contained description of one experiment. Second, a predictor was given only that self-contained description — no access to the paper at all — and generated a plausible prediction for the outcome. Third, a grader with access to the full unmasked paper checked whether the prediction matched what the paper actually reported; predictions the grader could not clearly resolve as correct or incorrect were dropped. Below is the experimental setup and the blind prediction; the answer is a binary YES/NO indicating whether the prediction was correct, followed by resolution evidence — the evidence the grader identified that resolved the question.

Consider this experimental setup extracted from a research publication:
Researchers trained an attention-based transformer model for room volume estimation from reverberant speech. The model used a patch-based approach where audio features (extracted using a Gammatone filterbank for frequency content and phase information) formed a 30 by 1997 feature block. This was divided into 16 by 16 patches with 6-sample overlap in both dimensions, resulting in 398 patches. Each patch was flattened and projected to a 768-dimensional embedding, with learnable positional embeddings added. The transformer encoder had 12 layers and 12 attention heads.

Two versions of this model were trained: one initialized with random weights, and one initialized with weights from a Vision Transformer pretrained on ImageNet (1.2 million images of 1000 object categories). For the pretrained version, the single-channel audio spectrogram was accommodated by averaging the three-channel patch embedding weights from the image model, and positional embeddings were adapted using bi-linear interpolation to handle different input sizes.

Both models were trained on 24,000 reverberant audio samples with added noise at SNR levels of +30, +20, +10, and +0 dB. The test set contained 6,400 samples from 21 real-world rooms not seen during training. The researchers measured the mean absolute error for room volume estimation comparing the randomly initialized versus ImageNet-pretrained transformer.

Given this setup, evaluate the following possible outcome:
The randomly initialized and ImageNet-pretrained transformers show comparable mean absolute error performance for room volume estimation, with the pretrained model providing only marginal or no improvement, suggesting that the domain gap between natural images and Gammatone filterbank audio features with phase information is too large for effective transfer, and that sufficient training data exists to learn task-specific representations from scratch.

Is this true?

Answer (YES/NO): NO